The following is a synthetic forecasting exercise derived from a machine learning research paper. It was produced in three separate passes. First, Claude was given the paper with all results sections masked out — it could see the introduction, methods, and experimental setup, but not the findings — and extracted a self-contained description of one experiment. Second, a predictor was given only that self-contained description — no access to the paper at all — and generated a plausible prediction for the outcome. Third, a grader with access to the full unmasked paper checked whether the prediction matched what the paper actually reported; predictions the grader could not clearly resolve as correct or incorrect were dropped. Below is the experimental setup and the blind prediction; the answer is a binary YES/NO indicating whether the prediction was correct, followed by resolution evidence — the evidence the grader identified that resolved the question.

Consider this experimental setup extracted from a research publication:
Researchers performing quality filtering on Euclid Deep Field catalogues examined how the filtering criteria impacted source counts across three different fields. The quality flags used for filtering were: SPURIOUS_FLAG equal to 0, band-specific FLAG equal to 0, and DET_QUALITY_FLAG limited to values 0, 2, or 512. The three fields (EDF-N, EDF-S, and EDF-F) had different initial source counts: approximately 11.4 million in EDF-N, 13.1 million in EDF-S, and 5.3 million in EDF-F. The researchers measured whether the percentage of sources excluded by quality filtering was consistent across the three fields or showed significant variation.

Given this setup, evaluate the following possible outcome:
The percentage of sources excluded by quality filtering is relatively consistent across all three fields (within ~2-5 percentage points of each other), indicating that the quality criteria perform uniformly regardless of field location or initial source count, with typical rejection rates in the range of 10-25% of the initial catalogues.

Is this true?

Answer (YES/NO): NO